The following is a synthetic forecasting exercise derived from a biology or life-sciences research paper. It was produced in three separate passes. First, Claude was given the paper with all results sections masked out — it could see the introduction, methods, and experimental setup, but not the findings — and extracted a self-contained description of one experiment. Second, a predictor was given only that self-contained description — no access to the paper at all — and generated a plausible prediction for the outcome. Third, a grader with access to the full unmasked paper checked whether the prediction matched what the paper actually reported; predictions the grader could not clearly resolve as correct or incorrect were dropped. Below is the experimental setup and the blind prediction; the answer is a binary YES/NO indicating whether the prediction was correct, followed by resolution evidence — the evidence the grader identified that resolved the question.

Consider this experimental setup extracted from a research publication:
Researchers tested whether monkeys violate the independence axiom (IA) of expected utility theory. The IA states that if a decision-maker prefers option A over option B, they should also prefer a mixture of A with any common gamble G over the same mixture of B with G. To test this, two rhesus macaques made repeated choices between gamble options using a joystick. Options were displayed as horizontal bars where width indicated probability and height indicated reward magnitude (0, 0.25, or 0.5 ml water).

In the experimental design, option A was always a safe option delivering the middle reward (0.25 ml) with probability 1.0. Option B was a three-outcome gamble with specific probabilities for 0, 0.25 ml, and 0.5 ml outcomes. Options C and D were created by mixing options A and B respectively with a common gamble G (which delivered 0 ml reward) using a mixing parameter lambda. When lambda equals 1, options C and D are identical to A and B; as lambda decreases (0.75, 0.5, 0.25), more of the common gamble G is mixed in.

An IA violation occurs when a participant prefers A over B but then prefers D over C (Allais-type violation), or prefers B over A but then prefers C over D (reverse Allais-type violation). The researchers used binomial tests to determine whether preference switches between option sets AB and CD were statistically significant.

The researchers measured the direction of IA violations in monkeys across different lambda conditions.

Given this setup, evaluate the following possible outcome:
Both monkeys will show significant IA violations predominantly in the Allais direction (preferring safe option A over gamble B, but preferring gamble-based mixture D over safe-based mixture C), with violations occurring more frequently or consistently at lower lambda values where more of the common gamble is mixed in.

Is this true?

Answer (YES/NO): NO